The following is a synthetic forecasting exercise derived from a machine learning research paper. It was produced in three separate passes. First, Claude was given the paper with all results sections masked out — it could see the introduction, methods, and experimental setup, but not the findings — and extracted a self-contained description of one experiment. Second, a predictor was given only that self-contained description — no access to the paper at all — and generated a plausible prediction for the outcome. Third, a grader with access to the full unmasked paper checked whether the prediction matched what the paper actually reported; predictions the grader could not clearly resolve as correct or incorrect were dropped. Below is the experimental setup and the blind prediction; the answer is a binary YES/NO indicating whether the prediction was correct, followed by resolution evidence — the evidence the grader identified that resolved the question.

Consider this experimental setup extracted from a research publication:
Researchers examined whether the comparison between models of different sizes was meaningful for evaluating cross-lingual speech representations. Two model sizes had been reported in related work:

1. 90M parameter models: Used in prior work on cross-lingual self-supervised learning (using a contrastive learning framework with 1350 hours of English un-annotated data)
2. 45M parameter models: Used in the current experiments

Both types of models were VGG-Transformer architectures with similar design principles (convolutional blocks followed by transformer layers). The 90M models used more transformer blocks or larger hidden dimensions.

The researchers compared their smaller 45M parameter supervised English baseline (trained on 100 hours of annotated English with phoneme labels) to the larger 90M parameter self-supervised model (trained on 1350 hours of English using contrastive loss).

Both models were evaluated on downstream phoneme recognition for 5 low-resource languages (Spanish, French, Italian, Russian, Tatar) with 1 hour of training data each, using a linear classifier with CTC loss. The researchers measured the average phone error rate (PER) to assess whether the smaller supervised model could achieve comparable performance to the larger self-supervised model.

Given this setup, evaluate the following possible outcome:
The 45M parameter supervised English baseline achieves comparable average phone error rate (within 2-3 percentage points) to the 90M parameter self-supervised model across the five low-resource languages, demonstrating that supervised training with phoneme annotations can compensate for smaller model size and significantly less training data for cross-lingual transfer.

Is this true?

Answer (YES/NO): YES